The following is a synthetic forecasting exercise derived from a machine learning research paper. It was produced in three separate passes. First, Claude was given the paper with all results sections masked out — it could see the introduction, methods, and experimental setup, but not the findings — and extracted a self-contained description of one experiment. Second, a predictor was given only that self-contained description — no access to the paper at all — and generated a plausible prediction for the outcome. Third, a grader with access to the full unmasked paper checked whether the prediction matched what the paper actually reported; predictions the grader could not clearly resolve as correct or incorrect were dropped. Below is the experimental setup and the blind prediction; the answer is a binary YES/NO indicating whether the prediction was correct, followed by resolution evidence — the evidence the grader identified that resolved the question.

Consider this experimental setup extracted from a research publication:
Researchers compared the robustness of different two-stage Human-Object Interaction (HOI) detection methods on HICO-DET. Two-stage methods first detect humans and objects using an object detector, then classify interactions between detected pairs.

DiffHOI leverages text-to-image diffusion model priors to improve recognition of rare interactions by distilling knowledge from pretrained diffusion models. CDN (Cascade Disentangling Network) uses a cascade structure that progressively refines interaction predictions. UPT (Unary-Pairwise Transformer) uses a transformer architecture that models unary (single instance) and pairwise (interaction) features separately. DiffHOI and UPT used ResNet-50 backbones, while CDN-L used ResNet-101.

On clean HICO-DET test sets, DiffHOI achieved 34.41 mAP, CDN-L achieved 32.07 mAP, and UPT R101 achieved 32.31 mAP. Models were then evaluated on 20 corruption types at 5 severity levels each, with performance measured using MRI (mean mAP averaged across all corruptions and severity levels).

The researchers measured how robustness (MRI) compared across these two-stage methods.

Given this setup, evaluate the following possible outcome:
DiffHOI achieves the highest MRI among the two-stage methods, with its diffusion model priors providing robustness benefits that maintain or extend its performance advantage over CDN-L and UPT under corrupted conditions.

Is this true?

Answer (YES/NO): YES